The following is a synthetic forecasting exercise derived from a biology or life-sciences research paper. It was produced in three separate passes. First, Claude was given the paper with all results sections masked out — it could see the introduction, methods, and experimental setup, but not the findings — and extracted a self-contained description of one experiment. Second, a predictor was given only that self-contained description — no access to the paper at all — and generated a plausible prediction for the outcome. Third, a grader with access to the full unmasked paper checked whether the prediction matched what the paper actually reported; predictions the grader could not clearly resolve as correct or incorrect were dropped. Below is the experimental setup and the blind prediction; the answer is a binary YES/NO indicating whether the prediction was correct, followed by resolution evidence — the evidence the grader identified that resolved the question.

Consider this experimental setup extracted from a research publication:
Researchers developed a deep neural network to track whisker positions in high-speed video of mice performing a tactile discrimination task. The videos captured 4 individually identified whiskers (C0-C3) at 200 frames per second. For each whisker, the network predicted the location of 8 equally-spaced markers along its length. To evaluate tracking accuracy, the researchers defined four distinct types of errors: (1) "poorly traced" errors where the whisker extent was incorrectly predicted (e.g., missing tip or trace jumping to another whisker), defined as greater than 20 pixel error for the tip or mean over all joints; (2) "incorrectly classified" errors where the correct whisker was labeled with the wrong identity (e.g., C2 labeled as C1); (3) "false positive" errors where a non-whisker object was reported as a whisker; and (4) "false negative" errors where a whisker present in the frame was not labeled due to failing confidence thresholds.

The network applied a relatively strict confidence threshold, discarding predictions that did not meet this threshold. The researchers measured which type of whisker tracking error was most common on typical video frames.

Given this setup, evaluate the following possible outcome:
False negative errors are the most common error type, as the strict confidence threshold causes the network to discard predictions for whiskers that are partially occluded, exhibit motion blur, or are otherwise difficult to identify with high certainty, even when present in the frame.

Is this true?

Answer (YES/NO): YES